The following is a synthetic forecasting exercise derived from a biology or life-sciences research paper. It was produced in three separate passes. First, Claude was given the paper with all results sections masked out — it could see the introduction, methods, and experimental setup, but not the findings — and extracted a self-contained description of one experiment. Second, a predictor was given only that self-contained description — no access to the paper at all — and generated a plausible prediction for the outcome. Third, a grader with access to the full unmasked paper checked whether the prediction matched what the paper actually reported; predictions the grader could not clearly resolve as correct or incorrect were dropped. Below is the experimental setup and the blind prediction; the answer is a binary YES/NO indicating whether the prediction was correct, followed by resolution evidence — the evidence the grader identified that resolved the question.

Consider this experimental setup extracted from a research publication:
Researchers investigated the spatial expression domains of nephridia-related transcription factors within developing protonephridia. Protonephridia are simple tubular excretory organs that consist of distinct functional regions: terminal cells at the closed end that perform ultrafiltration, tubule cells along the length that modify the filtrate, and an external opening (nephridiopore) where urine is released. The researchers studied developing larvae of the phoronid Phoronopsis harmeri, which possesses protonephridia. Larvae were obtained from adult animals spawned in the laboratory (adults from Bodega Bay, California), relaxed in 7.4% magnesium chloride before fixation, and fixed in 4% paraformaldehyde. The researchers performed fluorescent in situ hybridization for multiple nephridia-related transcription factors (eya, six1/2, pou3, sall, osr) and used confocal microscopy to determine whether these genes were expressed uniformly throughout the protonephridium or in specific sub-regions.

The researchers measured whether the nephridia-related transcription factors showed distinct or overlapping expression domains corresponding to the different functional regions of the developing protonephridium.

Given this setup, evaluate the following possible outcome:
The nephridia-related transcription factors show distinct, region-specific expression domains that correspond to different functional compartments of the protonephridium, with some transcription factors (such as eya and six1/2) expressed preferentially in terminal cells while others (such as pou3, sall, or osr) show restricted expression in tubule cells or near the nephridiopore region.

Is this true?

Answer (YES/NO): NO